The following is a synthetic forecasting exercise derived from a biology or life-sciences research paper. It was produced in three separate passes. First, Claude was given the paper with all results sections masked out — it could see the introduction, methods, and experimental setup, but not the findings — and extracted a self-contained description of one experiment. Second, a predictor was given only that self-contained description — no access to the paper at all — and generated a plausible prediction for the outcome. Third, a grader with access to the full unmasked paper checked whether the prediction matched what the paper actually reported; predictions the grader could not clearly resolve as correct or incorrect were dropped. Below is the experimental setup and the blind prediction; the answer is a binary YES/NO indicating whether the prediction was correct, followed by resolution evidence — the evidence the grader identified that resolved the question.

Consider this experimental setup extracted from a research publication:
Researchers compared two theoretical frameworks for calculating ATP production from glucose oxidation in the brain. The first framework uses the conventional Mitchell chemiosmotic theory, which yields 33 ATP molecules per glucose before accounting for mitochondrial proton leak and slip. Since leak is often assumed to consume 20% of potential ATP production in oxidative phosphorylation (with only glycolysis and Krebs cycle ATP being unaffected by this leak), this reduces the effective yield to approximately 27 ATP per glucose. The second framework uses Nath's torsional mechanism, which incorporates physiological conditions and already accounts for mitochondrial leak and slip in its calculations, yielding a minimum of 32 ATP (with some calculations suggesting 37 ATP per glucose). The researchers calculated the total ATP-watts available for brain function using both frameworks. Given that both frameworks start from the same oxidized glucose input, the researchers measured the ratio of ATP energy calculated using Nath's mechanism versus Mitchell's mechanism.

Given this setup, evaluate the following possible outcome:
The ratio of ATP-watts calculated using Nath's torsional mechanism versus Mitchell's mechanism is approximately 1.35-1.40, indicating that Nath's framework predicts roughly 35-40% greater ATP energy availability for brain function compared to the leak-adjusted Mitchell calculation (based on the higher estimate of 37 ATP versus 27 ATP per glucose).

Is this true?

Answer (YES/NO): YES